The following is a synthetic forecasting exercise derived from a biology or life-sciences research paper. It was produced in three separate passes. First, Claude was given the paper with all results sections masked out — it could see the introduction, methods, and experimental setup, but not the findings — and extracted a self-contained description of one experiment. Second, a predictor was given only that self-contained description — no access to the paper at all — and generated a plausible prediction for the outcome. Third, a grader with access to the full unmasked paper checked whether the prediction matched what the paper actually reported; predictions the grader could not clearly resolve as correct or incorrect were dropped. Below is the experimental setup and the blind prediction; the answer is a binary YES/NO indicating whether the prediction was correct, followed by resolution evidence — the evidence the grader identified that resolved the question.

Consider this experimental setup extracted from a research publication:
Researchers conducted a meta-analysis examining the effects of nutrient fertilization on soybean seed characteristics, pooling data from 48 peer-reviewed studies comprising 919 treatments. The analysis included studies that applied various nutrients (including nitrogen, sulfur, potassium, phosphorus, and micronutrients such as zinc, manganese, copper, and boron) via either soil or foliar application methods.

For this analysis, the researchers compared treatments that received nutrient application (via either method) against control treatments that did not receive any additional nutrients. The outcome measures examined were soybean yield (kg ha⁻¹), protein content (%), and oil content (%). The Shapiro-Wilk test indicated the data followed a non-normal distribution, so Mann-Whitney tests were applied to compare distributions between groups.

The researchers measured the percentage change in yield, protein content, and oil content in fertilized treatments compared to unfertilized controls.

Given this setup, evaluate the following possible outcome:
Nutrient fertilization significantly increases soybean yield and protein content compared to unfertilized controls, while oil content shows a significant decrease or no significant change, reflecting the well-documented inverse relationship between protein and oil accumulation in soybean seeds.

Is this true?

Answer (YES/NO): NO